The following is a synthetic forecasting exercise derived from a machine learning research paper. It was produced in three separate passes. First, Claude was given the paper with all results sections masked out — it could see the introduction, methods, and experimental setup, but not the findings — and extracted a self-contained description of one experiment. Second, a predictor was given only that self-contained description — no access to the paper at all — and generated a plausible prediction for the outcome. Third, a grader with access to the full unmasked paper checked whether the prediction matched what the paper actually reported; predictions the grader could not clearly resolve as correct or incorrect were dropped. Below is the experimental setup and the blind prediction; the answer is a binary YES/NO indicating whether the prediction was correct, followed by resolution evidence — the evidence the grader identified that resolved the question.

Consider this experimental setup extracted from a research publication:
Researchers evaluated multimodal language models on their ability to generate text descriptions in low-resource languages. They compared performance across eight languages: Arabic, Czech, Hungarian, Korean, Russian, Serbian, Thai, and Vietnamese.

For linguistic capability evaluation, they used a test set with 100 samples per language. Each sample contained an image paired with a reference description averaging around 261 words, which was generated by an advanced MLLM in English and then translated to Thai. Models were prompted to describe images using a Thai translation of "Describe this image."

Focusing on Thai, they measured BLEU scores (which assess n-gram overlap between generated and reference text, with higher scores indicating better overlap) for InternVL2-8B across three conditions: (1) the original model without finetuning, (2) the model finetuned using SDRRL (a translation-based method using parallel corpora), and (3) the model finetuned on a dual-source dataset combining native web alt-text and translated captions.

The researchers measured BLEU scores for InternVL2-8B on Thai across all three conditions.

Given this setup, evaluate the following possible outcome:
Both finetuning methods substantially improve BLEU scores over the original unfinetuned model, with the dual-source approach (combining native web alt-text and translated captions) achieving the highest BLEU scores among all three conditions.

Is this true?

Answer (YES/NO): YES